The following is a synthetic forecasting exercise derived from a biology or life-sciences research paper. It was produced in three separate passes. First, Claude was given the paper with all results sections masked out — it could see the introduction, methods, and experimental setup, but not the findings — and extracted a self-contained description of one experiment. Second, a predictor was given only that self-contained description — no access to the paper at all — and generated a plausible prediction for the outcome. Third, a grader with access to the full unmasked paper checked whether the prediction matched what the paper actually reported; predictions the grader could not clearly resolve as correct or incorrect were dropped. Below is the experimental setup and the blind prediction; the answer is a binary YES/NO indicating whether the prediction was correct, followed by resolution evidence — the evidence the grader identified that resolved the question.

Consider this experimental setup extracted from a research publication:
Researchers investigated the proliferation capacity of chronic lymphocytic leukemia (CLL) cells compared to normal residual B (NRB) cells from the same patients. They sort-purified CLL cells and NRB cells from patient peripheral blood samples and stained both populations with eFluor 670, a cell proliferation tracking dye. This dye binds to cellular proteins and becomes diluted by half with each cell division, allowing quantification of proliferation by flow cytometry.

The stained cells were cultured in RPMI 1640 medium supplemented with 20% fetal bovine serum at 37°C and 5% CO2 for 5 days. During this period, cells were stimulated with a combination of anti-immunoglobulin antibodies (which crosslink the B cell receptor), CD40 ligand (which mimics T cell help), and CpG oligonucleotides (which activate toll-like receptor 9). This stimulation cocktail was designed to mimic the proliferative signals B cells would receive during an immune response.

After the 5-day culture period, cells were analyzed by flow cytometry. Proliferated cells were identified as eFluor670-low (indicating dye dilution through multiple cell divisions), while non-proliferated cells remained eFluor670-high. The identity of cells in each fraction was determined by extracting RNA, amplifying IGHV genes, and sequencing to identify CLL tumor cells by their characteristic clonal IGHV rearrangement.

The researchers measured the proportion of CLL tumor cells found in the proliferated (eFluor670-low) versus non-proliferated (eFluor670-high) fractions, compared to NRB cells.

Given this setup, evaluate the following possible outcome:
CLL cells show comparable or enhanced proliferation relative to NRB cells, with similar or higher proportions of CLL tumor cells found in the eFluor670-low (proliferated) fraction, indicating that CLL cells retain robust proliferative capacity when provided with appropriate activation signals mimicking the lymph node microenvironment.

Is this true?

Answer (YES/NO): NO